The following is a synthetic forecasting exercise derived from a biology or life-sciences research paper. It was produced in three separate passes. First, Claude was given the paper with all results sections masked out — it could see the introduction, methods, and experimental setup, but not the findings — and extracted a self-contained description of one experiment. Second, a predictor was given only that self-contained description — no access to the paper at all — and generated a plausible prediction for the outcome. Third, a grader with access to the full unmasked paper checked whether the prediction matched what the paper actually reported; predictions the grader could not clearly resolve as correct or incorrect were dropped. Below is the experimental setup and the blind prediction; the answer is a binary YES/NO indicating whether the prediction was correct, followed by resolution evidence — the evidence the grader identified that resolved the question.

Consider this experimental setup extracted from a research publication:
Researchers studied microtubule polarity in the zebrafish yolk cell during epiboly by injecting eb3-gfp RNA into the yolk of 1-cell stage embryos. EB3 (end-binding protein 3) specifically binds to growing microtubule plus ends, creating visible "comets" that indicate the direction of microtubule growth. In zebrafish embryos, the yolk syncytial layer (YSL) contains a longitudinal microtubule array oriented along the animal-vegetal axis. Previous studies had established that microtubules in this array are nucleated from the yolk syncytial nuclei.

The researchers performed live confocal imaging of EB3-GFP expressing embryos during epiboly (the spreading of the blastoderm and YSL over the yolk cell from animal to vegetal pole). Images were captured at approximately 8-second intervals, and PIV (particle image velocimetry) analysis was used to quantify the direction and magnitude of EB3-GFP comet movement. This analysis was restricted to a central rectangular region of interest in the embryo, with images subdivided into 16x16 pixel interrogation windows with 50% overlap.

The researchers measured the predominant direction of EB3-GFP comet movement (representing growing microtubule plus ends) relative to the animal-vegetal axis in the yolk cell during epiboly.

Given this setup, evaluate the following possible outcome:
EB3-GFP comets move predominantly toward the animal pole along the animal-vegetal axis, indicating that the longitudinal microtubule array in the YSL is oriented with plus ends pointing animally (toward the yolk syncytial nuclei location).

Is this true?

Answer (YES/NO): NO